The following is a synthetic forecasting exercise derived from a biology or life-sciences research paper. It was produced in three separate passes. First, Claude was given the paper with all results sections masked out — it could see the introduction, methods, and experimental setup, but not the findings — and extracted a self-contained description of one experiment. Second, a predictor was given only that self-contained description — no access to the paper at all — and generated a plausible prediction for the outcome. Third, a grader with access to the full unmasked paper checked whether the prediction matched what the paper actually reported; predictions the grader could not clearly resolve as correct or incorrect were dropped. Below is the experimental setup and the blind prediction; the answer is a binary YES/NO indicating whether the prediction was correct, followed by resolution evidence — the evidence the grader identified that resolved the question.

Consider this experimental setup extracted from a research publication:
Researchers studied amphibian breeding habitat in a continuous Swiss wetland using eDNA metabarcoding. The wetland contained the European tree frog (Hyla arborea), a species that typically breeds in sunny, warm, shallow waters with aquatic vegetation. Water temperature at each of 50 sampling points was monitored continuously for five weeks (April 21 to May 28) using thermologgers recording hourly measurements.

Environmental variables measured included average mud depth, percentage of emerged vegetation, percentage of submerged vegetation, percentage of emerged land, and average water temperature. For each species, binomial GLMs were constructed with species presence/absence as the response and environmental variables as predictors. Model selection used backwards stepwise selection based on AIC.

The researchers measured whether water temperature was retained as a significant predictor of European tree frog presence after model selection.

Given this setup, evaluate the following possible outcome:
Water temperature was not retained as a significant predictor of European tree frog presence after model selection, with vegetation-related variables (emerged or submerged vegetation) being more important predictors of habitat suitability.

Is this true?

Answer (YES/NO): NO